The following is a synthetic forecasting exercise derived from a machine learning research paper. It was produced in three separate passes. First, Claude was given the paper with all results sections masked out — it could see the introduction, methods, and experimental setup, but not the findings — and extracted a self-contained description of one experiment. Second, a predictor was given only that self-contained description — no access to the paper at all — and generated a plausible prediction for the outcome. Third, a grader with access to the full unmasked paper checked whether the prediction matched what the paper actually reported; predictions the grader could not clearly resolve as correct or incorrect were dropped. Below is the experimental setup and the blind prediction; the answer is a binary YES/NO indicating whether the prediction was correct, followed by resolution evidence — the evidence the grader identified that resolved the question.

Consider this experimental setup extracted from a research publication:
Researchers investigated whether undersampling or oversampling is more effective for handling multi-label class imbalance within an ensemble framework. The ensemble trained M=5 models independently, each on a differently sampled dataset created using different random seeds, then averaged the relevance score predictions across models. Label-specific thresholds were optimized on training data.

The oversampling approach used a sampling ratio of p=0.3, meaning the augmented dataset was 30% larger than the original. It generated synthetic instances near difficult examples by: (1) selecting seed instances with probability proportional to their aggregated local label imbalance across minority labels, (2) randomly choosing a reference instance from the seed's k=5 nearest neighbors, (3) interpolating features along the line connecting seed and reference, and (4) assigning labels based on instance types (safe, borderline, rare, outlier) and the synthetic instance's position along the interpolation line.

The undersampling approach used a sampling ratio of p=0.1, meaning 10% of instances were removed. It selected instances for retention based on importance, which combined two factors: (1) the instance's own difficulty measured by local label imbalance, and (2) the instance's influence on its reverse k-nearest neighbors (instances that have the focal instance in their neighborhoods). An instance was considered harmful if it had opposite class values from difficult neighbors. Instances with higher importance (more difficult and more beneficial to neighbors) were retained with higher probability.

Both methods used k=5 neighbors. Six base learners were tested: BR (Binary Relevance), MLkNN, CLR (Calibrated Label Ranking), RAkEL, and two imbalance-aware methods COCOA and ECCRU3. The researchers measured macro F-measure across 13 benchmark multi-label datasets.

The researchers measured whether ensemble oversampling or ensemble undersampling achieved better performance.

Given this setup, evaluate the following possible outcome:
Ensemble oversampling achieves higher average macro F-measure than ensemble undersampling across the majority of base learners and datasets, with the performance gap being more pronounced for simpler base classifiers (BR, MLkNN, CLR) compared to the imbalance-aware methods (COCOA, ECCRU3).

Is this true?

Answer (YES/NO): NO